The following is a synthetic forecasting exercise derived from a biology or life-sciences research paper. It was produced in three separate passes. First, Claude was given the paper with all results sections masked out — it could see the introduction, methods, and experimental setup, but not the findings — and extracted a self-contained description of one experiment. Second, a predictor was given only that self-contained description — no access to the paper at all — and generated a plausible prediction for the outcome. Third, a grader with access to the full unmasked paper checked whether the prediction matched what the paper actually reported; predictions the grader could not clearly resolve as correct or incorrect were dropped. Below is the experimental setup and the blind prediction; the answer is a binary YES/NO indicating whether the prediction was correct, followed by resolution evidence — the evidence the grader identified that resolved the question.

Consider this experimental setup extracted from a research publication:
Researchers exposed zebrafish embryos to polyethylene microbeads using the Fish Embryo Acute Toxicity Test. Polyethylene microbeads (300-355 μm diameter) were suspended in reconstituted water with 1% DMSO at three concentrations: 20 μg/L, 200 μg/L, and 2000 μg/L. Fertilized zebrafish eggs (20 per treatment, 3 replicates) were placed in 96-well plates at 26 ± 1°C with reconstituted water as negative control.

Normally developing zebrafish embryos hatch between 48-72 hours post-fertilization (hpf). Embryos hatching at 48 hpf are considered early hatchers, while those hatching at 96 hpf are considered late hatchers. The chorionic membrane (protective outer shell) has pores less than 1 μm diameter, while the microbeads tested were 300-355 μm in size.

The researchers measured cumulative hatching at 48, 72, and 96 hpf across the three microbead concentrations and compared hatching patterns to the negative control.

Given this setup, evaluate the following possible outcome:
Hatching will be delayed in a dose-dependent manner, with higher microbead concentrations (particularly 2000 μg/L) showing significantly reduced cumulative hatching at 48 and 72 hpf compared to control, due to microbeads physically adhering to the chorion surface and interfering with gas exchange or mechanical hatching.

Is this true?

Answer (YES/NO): NO